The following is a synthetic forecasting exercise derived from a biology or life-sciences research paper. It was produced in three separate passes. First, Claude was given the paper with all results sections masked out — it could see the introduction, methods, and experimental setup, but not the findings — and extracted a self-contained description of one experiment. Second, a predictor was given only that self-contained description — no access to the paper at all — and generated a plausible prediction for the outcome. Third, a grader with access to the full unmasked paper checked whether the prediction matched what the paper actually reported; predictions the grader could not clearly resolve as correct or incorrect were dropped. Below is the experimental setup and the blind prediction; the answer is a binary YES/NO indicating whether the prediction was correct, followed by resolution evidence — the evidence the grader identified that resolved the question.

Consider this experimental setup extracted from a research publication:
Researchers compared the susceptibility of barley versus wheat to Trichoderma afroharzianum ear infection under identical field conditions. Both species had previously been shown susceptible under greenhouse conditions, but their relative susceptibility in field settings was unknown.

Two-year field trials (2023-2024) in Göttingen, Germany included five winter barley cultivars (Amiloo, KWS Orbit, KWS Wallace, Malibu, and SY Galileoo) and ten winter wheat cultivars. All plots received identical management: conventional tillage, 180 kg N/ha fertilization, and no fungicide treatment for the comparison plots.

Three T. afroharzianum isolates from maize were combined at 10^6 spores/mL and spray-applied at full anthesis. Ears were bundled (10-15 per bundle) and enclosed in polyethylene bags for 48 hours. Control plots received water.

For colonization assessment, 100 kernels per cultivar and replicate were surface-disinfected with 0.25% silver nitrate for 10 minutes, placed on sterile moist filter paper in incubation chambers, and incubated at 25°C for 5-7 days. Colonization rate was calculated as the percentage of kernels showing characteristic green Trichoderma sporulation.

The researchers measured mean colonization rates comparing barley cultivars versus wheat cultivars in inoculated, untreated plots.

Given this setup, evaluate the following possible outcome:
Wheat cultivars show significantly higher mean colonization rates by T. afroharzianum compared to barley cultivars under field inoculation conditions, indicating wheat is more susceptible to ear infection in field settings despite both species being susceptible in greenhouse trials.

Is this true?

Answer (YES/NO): NO